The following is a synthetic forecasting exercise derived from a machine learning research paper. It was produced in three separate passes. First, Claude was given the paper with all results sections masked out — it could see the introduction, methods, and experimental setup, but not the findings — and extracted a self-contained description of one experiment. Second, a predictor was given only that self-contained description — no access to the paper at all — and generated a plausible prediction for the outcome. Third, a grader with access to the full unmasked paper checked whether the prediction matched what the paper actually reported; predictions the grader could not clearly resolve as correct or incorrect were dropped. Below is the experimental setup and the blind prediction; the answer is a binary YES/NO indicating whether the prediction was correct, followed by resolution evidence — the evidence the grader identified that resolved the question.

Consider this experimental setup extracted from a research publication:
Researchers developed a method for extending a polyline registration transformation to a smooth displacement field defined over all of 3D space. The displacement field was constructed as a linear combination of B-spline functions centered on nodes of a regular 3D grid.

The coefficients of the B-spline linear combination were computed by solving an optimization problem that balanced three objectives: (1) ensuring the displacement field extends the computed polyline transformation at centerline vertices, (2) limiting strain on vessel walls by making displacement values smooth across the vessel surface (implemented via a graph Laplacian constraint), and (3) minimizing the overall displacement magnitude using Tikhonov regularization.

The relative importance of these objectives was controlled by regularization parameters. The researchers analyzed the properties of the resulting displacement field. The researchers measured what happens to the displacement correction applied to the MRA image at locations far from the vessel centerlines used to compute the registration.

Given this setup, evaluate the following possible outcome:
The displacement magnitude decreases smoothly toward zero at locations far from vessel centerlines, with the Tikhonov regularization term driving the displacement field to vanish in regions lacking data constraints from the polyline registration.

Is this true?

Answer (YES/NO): YES